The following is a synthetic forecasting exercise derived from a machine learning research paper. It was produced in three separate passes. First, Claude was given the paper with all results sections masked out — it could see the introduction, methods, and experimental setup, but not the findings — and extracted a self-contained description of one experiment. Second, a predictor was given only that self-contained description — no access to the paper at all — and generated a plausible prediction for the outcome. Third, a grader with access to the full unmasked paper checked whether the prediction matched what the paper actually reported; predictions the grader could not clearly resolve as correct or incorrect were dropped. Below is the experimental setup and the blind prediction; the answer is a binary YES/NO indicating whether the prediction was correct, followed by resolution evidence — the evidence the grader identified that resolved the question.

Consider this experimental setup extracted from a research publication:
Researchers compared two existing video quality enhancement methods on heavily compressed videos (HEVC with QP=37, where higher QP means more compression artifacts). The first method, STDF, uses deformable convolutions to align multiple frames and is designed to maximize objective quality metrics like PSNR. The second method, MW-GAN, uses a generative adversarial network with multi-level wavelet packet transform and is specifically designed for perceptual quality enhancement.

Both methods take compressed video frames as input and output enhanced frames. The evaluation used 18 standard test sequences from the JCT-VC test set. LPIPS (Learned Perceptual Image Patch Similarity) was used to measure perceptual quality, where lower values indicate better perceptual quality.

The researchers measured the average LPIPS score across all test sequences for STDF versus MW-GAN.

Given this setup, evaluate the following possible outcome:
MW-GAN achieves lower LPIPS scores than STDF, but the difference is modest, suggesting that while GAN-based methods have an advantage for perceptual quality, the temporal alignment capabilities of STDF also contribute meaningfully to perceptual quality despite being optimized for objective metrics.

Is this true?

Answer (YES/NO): NO